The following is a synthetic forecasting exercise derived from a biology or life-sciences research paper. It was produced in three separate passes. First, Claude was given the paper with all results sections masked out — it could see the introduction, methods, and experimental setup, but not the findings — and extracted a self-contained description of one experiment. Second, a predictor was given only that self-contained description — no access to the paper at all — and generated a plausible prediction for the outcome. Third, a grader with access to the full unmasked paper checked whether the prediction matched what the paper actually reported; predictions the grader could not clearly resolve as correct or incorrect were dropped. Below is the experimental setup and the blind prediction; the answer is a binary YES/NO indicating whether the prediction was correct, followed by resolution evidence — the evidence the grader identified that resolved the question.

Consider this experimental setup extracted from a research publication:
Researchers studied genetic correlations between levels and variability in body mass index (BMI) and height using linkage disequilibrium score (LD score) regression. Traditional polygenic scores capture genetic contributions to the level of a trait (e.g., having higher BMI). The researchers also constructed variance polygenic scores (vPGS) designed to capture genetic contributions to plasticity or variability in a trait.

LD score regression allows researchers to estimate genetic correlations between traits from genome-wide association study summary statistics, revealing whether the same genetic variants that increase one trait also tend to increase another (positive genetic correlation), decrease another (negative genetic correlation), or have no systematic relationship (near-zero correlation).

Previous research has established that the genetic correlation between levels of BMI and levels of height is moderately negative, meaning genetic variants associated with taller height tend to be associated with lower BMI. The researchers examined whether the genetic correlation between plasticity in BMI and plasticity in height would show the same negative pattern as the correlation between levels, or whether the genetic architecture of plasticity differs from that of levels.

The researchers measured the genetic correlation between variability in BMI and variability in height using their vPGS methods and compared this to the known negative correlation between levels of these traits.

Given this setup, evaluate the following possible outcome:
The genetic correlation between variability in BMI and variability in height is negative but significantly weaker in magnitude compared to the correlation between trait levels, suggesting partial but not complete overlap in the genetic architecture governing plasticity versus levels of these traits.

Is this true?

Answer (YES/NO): NO